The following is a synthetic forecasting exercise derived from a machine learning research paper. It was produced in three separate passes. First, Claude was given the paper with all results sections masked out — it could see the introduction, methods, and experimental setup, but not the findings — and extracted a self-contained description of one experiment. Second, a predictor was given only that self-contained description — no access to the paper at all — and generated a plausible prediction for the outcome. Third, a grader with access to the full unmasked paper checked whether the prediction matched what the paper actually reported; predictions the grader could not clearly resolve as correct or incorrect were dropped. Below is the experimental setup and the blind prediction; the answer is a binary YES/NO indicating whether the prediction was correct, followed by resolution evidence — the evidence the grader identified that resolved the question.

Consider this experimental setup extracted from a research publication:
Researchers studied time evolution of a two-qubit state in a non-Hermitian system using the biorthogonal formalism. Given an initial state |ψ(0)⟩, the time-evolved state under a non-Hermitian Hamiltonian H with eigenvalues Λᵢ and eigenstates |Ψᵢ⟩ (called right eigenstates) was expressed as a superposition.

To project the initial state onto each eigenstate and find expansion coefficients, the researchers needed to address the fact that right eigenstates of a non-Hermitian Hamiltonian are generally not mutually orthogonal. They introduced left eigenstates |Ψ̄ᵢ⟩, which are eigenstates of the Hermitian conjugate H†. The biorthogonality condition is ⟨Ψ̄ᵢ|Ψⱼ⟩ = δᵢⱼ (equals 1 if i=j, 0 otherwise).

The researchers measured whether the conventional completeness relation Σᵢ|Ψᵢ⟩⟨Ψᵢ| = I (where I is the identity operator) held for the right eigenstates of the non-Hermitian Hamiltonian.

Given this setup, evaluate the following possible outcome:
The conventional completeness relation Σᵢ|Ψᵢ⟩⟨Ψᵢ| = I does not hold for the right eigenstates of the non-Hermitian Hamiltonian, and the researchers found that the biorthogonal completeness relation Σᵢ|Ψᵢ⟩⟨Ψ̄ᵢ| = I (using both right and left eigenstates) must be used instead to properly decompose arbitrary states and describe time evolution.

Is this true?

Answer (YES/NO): YES